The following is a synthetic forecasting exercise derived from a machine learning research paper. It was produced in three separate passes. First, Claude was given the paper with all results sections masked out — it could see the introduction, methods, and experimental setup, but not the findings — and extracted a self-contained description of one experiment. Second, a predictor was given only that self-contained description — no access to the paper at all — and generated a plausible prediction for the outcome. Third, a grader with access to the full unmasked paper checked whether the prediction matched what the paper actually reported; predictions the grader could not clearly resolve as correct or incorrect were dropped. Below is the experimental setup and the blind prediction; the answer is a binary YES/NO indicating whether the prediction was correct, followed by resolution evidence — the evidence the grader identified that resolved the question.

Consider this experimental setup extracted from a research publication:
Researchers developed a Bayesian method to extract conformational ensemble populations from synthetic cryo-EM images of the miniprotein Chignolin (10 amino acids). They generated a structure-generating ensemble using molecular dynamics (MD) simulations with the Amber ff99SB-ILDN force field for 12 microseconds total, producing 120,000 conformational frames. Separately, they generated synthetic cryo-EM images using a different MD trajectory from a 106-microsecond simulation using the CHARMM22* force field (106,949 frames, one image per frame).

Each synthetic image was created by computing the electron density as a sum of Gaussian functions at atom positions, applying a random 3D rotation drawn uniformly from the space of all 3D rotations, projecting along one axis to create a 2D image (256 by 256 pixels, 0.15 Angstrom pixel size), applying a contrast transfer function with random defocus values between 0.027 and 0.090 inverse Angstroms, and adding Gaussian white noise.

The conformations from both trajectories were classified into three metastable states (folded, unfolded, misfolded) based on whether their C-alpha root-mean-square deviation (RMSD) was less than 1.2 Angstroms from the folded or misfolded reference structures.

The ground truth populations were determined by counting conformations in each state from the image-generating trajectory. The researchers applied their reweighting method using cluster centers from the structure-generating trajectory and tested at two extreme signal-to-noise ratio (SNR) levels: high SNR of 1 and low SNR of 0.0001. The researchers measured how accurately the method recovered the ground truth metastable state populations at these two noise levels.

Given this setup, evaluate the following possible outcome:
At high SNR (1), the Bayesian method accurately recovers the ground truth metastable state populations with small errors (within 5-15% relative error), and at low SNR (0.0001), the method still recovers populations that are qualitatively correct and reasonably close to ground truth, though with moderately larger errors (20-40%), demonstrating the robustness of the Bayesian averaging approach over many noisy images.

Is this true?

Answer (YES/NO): NO